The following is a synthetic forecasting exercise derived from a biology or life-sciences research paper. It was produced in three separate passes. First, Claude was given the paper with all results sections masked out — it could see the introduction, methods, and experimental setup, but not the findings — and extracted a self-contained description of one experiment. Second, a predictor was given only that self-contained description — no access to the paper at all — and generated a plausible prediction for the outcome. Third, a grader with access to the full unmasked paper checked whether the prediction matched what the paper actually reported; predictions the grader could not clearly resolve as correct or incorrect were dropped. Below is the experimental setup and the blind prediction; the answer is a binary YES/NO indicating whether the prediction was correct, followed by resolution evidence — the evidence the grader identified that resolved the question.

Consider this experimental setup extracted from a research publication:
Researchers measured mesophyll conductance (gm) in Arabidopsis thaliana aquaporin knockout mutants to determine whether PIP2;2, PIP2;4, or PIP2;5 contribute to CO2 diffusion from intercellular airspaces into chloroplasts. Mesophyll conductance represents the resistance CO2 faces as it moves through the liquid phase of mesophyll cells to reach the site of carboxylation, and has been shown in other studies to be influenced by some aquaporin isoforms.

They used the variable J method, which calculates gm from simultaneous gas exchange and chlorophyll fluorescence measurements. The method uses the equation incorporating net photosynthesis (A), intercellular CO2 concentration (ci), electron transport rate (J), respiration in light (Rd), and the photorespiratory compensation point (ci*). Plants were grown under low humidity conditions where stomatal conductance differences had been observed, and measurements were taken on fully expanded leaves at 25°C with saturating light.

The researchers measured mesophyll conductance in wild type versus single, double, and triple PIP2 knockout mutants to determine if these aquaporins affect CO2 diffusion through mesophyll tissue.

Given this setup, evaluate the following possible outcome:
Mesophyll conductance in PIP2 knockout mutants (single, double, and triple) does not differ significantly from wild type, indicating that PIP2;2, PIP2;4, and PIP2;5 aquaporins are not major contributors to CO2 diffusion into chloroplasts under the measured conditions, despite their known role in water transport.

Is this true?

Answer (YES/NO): NO